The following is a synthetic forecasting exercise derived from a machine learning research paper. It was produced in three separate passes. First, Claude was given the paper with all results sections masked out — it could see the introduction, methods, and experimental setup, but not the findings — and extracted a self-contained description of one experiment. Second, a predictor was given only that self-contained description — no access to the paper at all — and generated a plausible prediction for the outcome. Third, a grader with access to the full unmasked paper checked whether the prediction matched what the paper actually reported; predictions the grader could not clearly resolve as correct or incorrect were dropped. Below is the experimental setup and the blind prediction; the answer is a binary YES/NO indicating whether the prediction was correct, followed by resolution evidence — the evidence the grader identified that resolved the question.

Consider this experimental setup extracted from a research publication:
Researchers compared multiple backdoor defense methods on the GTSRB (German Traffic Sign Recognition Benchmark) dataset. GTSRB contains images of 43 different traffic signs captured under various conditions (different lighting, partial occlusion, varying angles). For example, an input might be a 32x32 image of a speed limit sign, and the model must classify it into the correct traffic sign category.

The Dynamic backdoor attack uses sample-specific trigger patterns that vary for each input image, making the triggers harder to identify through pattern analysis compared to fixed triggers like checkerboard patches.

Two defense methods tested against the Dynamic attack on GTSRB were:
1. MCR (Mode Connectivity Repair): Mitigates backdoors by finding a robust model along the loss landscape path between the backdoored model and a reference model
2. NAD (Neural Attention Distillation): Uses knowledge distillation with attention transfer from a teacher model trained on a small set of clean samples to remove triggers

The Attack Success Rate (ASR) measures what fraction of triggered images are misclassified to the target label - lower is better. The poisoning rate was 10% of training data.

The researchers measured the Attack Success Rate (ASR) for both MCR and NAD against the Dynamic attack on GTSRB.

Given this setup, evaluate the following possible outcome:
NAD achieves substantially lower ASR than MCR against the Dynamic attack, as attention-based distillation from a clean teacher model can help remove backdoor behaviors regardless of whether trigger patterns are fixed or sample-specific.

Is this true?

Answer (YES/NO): NO